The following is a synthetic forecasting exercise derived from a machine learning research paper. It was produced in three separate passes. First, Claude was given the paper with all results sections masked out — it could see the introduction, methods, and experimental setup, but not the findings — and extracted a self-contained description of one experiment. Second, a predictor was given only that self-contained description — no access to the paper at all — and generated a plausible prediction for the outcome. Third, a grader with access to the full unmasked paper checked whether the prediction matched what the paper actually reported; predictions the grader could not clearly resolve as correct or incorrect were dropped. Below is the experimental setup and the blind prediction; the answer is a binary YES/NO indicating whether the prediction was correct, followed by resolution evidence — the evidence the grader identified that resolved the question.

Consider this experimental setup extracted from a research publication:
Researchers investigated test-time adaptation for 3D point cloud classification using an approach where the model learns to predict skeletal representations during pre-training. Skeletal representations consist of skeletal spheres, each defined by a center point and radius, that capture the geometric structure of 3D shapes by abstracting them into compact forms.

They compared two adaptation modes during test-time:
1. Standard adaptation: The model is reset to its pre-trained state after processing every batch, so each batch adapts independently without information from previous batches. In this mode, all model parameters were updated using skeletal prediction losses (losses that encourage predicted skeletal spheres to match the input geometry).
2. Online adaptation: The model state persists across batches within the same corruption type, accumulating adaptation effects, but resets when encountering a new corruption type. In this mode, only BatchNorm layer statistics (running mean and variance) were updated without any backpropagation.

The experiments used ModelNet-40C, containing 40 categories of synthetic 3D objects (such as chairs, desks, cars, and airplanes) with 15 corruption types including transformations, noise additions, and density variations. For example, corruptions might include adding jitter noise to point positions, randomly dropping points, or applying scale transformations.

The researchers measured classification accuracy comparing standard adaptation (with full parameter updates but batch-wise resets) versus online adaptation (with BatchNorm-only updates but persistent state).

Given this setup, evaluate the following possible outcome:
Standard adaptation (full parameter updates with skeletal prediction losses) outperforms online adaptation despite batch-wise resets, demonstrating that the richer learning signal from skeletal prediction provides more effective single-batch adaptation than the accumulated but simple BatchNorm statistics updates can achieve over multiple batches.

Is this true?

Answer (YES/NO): NO